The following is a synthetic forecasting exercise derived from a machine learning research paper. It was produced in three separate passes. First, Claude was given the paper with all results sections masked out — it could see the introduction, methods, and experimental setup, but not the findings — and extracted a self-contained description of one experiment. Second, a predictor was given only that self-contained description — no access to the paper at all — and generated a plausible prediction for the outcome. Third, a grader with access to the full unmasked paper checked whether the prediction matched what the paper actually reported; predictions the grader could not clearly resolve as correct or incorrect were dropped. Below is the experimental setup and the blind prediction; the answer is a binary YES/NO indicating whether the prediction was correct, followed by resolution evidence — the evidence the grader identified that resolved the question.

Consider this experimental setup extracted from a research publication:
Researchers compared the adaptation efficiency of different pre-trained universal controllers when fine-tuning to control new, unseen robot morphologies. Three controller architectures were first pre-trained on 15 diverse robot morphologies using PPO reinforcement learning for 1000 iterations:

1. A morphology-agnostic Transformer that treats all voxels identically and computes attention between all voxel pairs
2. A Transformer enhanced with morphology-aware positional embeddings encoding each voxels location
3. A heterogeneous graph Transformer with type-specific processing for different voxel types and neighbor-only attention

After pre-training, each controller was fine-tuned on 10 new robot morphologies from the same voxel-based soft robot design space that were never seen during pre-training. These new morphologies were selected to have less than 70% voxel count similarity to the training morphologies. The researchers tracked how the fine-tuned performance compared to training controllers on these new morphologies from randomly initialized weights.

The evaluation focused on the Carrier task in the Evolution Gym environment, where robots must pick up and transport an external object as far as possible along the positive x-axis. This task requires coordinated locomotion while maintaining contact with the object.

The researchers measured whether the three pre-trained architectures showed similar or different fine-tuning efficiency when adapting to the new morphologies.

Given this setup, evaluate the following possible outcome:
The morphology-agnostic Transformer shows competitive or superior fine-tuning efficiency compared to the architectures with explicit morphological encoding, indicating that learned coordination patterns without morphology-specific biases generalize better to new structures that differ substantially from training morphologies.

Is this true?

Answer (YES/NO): NO